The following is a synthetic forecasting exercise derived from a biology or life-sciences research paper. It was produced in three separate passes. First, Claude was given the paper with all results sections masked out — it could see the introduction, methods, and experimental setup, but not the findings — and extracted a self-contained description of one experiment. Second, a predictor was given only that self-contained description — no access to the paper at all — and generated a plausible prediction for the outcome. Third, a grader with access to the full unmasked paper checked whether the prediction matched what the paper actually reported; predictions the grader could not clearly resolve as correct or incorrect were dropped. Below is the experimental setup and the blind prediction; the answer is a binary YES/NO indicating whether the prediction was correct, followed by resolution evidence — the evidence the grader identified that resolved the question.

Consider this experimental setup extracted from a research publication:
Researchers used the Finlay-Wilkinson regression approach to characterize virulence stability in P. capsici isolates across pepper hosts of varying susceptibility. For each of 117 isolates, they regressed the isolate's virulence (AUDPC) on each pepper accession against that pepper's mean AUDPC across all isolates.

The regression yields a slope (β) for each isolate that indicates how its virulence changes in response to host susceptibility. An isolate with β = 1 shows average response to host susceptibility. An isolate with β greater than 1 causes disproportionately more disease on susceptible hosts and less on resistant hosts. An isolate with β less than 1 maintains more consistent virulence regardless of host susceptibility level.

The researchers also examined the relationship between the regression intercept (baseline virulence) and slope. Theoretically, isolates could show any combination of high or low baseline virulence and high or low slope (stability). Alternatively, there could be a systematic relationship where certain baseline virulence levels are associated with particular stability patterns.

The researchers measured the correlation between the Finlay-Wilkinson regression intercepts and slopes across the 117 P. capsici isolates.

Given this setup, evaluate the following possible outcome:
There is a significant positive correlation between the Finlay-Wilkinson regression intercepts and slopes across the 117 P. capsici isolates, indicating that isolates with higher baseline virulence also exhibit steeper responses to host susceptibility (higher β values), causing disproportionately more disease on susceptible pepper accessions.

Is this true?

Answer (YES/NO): NO